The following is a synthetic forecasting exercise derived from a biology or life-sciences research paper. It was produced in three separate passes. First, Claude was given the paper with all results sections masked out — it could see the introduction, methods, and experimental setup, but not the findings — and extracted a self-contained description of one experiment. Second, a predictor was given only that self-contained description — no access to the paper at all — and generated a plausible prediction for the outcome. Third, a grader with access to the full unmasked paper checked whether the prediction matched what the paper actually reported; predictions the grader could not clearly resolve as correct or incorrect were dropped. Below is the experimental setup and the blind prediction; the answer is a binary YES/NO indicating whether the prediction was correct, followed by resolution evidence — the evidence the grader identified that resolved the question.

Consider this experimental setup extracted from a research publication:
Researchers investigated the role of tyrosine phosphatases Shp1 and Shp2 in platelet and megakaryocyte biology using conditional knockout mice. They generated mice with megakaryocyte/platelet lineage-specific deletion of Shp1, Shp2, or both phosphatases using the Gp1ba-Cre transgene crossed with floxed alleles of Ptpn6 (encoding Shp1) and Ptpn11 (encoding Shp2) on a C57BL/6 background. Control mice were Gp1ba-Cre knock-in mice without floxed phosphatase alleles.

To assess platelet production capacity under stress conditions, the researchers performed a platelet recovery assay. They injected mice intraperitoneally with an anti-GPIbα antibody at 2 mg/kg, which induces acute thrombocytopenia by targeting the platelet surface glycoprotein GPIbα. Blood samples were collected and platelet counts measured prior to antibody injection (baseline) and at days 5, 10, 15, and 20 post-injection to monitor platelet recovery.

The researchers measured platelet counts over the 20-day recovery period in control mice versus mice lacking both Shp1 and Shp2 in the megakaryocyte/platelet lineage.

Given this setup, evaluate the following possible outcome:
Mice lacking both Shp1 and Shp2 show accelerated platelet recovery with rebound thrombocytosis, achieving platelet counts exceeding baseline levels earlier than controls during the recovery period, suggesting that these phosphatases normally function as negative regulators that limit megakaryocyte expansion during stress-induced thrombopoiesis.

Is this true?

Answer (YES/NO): NO